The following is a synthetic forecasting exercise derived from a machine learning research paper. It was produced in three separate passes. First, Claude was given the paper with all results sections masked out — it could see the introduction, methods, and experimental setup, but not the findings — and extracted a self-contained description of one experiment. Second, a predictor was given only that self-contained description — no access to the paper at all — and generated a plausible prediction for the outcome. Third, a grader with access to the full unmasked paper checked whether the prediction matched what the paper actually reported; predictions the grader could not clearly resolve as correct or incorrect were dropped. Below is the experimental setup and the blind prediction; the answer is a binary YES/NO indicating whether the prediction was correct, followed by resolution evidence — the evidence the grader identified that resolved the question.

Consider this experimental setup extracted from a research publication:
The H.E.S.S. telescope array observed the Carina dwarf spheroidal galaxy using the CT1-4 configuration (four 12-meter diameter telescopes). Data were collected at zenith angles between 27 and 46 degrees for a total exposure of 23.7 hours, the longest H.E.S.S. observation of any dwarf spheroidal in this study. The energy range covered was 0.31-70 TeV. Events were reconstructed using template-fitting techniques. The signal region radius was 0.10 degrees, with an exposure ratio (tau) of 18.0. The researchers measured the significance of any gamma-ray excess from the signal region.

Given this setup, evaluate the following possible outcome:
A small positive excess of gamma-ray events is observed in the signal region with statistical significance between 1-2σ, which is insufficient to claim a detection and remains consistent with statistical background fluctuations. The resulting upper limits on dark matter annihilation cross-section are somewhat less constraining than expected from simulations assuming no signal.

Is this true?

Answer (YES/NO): NO